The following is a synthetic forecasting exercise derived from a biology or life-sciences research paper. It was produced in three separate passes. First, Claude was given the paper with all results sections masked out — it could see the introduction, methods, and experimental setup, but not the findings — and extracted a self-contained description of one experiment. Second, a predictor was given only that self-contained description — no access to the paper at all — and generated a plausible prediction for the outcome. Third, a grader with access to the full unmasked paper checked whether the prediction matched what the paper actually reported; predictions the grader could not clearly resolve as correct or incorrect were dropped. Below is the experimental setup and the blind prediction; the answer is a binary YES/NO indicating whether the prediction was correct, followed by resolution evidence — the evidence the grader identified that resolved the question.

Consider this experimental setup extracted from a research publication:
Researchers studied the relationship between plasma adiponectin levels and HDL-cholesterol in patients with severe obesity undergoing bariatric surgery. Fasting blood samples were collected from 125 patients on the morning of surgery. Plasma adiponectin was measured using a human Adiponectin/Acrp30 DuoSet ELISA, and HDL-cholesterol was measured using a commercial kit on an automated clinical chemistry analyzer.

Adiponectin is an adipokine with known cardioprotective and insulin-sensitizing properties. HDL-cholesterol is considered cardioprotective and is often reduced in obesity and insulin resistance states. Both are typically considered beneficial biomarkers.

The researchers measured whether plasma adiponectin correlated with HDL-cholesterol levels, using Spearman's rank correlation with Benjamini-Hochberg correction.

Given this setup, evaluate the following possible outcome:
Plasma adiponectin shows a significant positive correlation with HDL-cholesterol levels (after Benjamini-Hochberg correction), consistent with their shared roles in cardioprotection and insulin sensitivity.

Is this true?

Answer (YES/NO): YES